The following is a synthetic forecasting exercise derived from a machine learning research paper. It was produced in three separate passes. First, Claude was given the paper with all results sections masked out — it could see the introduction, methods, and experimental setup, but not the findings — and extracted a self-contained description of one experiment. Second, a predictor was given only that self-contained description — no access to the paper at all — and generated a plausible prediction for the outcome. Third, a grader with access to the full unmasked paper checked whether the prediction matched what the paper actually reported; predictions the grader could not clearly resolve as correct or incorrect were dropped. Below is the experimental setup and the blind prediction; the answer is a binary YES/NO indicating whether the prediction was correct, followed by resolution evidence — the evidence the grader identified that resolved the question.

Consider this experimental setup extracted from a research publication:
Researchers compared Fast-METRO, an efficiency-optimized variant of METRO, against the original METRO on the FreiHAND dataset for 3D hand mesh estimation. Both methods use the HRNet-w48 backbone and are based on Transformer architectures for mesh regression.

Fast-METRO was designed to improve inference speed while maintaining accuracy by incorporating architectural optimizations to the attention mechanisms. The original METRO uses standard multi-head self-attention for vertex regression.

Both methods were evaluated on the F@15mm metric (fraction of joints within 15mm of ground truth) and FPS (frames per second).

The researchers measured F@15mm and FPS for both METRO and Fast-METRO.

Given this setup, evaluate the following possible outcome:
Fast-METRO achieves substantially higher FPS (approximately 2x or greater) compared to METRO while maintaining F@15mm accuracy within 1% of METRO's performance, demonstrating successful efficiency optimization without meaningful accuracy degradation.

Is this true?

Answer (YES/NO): YES